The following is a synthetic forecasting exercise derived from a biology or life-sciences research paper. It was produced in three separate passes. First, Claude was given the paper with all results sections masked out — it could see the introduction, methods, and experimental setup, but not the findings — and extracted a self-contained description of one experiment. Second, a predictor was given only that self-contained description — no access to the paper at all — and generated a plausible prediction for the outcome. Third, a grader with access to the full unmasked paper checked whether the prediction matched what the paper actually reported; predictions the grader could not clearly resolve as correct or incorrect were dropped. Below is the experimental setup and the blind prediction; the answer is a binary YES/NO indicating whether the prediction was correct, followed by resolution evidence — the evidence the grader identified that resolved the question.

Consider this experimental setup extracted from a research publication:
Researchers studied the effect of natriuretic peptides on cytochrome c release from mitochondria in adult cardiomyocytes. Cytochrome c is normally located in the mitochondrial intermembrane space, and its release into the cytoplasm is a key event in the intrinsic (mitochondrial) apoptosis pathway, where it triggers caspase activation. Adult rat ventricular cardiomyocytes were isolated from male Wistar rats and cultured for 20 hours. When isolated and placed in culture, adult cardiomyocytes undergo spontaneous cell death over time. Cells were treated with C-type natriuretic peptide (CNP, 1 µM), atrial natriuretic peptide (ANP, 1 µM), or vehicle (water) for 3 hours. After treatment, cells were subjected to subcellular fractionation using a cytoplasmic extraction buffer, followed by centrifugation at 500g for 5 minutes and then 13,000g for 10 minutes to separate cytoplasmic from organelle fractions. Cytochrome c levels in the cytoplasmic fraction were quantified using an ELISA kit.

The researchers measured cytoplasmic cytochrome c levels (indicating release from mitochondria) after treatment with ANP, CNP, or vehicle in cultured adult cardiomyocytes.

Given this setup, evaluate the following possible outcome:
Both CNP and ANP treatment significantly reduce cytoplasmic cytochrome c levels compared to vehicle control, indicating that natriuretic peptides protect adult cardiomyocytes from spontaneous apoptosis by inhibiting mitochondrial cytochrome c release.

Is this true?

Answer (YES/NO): YES